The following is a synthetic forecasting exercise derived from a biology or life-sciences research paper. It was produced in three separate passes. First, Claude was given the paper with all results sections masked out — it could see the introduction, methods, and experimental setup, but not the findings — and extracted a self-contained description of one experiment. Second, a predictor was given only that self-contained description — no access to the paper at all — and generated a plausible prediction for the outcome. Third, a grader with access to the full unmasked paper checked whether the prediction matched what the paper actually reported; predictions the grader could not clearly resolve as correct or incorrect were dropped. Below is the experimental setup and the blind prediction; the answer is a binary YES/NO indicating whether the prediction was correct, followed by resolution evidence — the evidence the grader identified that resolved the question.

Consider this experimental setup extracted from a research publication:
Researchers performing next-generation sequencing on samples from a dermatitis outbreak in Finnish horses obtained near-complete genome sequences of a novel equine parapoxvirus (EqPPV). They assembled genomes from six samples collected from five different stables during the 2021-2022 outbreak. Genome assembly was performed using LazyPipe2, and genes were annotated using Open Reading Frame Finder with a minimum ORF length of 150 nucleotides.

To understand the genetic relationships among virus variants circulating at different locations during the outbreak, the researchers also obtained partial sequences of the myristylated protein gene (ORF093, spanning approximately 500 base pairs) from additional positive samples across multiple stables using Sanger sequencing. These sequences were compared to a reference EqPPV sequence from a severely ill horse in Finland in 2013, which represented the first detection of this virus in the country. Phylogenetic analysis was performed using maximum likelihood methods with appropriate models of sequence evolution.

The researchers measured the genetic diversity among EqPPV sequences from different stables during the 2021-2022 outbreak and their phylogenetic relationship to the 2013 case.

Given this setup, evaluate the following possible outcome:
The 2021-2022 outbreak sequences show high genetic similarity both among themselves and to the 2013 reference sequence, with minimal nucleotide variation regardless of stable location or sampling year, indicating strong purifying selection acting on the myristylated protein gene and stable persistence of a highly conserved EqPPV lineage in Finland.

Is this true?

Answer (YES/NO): NO